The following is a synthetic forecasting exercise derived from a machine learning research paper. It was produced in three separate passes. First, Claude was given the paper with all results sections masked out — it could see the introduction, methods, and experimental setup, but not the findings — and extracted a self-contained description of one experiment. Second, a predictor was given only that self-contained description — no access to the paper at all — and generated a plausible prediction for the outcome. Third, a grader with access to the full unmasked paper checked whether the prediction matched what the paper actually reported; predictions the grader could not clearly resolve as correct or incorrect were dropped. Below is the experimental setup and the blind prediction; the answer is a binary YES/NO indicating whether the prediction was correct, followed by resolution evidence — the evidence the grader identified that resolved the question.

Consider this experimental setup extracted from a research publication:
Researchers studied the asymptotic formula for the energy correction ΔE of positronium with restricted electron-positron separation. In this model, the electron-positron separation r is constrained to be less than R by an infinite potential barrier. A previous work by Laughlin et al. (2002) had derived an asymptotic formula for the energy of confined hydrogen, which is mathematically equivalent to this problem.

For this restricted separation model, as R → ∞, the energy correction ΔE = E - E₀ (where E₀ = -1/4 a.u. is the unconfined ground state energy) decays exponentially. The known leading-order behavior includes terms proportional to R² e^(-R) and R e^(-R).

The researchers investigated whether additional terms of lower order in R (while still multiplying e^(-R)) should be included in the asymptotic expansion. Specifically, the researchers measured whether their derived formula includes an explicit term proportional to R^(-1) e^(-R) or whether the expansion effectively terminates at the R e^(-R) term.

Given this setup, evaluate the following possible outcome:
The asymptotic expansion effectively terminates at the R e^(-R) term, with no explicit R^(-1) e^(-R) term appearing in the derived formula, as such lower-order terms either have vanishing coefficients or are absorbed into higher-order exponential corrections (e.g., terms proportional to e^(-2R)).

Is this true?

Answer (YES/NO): NO